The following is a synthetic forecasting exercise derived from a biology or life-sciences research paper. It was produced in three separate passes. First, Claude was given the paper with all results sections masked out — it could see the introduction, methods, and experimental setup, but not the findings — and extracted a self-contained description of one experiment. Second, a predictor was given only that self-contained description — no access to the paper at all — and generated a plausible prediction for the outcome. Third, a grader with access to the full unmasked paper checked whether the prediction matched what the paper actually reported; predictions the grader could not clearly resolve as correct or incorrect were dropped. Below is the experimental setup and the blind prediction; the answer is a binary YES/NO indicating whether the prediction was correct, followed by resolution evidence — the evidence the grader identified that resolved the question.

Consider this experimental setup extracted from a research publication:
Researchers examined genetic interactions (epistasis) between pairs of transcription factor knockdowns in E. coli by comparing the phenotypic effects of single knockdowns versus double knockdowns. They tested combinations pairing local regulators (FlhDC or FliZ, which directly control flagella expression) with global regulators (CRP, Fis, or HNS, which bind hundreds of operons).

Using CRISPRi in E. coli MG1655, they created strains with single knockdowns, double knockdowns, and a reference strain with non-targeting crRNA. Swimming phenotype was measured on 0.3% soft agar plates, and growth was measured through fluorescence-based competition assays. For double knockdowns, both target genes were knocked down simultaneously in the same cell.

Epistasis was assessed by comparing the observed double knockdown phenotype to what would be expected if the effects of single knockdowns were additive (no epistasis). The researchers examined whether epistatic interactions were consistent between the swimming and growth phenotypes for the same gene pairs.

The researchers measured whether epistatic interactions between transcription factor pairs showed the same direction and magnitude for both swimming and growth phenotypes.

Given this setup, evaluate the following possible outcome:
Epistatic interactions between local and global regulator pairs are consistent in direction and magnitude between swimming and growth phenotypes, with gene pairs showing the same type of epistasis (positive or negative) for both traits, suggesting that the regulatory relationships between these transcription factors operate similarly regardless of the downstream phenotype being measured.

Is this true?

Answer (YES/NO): NO